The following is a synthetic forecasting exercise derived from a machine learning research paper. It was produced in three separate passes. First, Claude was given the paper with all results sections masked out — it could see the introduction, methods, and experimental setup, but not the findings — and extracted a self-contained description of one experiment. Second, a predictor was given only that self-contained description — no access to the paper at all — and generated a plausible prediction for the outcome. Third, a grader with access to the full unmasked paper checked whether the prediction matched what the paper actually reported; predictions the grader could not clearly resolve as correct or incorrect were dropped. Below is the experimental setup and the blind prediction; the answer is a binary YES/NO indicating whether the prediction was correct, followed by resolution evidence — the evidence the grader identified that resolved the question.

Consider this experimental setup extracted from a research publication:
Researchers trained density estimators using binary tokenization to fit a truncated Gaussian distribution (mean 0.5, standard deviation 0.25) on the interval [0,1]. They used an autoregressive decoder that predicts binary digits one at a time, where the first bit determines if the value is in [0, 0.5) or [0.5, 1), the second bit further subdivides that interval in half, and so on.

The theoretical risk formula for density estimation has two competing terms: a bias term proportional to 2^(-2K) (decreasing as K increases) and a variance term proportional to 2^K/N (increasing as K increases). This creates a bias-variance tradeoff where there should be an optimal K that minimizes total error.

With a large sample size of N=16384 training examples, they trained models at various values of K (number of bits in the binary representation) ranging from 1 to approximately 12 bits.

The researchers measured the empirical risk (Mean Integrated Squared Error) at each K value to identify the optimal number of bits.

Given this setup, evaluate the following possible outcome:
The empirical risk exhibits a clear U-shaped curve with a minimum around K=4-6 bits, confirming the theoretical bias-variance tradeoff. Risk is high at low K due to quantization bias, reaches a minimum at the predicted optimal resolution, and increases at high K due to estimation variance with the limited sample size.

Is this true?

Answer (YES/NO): YES